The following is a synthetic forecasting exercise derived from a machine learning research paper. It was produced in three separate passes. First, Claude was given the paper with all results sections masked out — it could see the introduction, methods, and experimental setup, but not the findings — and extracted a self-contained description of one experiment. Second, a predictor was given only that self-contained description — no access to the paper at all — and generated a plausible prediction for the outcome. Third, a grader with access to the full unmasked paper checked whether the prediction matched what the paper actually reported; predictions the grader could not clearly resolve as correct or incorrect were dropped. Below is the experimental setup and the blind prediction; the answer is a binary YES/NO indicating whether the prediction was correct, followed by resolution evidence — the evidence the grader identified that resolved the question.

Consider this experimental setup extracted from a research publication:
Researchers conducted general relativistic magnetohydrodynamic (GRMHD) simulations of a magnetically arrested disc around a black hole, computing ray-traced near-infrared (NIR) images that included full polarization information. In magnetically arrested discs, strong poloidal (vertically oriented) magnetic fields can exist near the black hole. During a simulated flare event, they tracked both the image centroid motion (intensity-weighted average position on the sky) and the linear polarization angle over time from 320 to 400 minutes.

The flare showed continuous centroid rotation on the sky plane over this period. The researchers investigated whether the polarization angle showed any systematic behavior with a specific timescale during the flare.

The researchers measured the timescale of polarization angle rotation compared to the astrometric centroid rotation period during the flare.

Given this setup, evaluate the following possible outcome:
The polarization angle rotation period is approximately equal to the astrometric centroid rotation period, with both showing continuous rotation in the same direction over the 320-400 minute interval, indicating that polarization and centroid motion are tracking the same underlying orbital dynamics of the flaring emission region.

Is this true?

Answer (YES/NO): YES